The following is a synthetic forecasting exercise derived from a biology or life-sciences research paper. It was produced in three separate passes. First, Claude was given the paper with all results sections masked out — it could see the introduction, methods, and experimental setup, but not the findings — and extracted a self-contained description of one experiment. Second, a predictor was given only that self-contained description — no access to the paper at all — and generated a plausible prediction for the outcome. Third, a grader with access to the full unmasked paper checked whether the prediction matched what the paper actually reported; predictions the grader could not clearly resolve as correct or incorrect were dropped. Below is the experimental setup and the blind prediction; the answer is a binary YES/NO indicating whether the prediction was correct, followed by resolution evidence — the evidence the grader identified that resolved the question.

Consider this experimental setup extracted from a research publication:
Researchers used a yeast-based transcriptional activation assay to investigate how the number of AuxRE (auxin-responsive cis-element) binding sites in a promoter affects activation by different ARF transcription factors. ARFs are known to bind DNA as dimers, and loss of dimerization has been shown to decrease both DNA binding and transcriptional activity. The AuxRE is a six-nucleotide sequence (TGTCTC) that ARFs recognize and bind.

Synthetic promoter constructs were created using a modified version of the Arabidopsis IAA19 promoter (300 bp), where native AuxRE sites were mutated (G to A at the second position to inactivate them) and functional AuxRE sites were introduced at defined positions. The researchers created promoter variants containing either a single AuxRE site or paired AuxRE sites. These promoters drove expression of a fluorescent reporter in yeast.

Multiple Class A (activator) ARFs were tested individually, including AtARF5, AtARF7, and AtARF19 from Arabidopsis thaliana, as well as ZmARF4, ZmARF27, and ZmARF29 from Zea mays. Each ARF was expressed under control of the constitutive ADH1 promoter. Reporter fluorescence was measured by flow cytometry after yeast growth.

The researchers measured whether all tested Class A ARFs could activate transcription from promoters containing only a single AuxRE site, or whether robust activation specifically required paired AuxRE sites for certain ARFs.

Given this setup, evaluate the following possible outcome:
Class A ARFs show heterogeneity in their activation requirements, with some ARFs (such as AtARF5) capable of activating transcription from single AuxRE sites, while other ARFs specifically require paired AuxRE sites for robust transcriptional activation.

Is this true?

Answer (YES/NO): NO